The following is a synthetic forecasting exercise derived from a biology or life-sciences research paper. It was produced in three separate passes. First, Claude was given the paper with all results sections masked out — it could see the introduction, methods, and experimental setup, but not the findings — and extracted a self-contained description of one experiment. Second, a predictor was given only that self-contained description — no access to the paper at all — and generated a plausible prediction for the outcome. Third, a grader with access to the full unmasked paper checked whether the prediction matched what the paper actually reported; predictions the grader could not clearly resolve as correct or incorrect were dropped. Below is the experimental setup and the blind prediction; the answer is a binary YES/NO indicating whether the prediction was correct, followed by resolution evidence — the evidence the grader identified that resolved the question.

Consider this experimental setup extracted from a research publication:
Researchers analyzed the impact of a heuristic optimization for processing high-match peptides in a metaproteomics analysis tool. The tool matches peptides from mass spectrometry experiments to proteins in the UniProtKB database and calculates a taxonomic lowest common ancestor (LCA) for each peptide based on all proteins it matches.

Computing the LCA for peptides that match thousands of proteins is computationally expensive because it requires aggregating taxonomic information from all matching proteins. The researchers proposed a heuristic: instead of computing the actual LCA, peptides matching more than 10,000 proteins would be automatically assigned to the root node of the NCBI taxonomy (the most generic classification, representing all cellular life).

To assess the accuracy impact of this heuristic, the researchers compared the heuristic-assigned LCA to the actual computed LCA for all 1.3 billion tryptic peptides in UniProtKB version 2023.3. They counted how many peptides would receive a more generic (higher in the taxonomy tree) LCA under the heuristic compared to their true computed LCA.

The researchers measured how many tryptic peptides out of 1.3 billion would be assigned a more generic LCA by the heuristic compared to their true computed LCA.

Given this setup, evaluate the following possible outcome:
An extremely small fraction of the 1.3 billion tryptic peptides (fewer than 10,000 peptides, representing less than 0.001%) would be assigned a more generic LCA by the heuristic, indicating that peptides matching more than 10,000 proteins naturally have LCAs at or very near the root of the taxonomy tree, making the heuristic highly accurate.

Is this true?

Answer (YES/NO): YES